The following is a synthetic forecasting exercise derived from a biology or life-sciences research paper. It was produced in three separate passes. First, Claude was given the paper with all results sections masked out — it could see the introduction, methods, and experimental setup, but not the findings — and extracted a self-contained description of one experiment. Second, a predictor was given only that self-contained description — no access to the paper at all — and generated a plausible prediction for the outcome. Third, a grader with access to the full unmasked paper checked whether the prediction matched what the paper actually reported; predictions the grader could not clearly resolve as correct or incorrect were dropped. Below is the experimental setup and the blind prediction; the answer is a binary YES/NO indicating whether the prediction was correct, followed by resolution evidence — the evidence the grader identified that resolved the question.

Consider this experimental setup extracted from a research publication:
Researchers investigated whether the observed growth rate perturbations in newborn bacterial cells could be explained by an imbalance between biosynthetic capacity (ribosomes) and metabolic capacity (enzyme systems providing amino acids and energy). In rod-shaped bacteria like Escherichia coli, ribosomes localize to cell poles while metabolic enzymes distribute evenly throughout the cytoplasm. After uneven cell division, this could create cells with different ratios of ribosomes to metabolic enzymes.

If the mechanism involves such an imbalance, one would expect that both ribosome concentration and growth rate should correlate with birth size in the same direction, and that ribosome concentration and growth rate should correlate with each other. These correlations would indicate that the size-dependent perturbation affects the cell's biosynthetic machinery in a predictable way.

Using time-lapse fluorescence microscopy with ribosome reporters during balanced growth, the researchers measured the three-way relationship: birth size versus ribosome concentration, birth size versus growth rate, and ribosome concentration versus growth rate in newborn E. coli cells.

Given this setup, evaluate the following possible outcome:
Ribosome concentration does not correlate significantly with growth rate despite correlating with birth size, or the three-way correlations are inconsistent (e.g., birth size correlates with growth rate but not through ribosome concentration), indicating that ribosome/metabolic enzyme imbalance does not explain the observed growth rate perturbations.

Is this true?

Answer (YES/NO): NO